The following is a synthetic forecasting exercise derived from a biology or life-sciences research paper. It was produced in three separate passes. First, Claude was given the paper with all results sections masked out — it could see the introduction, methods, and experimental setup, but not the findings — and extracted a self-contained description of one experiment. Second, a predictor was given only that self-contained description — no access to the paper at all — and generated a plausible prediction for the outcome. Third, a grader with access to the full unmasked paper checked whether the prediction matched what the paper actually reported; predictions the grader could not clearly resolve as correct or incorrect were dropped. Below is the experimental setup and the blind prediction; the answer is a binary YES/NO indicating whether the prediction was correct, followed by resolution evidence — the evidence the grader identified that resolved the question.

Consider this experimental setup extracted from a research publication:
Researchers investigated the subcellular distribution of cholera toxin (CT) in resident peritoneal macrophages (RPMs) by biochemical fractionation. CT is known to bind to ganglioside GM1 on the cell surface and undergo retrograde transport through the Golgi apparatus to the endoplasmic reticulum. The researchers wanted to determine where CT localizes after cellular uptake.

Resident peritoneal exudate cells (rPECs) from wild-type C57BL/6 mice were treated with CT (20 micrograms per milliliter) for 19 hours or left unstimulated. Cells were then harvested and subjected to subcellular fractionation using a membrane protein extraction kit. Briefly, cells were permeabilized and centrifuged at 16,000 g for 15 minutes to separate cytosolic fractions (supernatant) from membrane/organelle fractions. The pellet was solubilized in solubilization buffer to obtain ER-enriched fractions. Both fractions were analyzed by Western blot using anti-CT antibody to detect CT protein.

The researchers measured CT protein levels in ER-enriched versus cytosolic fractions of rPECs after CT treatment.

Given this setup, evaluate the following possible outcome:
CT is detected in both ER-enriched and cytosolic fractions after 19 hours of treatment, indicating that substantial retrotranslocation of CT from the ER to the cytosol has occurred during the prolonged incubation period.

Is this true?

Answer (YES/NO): NO